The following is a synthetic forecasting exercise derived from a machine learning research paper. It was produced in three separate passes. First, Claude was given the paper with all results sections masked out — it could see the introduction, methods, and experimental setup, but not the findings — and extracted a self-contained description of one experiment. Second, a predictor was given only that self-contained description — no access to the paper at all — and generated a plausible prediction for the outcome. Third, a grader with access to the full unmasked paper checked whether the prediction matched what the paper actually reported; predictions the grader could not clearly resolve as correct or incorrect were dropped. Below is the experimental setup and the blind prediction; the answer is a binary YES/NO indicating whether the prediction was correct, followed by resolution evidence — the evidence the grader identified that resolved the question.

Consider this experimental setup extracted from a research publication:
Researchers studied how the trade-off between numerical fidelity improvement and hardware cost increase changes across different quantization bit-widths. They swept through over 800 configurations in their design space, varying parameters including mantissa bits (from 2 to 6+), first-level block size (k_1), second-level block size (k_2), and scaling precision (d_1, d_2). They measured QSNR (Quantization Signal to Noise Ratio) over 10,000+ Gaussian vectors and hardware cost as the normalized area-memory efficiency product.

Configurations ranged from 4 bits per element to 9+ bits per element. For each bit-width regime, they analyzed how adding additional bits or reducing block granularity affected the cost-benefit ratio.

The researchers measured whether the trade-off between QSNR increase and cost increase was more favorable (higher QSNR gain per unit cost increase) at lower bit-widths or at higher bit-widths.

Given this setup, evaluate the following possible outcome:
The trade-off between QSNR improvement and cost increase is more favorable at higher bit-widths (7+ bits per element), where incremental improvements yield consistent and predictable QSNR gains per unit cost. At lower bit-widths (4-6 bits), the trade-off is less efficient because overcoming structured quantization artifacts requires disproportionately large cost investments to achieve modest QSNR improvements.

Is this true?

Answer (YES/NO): NO